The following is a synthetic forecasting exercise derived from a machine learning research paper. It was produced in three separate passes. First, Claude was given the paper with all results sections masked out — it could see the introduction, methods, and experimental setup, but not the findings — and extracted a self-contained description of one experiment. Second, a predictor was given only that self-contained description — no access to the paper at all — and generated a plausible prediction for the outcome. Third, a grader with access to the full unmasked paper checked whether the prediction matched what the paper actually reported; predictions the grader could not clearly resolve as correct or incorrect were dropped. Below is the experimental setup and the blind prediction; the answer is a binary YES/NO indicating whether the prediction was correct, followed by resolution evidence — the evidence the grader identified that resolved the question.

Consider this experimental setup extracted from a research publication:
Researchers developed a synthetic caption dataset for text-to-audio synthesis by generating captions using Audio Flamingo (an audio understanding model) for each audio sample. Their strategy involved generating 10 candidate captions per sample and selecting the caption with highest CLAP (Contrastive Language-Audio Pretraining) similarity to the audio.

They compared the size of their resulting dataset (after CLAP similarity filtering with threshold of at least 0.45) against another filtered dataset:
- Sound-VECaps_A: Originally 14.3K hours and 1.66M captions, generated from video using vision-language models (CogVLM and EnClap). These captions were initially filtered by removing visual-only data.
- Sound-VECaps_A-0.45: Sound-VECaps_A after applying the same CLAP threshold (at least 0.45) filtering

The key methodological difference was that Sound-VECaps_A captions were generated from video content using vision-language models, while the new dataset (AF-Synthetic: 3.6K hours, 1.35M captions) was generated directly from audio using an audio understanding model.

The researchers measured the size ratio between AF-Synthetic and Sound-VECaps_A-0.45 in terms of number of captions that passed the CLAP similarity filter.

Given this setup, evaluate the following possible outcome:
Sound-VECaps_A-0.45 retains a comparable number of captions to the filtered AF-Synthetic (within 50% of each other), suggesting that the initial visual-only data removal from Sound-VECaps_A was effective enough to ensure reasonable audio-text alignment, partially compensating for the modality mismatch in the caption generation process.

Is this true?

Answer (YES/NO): NO